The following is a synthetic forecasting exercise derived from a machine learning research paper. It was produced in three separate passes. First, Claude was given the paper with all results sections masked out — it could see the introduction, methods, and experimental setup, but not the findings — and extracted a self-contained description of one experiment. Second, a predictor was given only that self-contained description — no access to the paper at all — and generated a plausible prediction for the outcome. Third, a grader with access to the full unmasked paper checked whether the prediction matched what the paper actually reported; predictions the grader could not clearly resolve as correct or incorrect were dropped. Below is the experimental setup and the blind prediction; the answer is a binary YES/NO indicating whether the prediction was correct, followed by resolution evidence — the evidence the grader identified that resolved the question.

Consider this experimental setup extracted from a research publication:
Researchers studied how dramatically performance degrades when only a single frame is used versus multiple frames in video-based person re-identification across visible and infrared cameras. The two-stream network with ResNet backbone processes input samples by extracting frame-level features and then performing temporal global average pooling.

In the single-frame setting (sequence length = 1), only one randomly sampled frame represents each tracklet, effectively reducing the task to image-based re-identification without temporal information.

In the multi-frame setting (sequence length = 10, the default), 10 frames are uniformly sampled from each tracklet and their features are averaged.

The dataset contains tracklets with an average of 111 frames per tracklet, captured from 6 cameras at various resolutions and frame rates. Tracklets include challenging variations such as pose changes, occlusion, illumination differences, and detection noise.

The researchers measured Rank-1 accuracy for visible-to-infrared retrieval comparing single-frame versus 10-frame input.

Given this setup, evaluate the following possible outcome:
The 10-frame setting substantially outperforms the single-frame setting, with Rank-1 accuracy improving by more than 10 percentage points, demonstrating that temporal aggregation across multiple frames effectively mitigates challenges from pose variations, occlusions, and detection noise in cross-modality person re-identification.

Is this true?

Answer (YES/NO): YES